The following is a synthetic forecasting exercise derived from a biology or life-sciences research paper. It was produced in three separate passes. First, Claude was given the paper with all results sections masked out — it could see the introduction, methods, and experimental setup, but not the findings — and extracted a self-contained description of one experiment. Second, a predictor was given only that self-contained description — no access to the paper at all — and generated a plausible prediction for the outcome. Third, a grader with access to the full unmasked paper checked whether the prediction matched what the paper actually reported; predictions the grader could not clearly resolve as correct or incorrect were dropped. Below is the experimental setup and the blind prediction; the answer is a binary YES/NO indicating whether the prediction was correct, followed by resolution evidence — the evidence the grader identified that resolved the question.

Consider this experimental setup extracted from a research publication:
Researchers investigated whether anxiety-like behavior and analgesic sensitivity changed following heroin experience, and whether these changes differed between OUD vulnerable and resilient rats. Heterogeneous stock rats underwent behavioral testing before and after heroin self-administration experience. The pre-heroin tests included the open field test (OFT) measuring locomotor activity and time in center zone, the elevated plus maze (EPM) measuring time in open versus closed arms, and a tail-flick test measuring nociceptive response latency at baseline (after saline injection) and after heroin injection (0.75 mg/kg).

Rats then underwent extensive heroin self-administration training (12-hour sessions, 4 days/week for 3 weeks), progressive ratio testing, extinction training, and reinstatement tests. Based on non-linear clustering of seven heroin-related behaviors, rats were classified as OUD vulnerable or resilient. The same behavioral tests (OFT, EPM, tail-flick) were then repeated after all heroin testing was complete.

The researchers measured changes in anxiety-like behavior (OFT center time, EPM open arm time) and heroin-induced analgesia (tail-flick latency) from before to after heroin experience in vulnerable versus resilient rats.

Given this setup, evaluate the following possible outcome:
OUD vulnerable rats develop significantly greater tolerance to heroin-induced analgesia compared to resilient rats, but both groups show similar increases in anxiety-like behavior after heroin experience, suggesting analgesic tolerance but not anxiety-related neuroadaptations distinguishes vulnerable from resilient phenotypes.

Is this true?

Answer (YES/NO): NO